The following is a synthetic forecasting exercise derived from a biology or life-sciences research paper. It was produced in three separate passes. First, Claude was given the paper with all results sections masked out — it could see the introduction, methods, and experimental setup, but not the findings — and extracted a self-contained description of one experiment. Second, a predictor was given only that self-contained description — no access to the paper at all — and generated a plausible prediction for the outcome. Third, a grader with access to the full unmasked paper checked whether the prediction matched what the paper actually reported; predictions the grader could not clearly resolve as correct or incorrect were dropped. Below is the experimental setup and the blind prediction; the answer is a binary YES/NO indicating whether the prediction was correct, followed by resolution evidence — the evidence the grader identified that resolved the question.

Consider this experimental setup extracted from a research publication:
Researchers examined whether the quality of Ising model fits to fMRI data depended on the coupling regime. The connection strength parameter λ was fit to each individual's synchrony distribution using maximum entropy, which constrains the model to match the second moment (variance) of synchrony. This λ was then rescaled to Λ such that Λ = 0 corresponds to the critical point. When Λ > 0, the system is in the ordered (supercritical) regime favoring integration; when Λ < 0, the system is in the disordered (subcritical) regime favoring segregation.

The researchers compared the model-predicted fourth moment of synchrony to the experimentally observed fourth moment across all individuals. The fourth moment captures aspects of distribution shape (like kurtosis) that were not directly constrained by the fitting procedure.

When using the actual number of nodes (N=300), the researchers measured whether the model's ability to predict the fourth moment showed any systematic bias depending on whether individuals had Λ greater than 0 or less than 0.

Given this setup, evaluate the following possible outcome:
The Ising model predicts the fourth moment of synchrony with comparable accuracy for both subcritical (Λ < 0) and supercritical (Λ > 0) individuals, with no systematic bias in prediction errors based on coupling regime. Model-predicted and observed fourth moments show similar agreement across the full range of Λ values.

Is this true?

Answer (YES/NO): NO